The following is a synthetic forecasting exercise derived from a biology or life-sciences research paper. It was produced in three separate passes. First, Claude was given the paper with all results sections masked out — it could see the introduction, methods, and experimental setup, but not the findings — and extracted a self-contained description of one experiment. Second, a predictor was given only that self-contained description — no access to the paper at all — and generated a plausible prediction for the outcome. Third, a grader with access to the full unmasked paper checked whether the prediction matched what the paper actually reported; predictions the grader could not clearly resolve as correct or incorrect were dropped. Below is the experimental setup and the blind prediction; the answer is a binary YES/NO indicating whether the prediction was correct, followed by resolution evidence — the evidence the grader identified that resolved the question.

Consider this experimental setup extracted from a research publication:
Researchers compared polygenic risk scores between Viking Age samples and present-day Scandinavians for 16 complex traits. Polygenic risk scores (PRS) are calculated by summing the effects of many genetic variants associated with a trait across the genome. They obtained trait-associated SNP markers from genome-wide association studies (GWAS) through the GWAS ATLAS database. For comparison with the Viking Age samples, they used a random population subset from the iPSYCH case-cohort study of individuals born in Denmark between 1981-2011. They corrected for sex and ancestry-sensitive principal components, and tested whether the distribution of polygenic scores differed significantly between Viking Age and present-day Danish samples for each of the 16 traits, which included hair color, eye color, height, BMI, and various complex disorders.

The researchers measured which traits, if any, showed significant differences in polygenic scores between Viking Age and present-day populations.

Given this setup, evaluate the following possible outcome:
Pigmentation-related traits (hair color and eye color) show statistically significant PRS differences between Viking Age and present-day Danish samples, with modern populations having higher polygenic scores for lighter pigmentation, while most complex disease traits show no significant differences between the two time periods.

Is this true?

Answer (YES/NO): NO